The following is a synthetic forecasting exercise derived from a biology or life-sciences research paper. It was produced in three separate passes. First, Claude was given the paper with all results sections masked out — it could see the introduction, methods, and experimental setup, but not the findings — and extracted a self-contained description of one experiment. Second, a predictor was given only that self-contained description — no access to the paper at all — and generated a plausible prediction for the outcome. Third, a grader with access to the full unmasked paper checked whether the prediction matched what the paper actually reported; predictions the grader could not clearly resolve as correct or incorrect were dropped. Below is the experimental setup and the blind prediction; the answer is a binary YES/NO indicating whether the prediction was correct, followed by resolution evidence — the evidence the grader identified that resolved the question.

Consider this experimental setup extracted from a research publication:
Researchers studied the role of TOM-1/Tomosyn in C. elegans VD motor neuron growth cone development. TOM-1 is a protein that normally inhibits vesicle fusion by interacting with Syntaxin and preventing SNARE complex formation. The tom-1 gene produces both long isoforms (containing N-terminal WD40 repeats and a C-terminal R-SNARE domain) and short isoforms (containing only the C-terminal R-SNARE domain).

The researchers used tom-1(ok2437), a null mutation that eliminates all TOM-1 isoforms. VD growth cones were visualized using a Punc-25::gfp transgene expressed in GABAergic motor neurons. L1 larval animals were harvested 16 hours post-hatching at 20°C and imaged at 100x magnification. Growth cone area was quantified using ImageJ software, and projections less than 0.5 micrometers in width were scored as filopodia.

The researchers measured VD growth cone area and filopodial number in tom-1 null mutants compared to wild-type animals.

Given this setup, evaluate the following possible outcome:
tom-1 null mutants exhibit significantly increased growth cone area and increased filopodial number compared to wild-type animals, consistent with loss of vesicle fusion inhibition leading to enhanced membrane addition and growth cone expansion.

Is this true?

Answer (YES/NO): NO